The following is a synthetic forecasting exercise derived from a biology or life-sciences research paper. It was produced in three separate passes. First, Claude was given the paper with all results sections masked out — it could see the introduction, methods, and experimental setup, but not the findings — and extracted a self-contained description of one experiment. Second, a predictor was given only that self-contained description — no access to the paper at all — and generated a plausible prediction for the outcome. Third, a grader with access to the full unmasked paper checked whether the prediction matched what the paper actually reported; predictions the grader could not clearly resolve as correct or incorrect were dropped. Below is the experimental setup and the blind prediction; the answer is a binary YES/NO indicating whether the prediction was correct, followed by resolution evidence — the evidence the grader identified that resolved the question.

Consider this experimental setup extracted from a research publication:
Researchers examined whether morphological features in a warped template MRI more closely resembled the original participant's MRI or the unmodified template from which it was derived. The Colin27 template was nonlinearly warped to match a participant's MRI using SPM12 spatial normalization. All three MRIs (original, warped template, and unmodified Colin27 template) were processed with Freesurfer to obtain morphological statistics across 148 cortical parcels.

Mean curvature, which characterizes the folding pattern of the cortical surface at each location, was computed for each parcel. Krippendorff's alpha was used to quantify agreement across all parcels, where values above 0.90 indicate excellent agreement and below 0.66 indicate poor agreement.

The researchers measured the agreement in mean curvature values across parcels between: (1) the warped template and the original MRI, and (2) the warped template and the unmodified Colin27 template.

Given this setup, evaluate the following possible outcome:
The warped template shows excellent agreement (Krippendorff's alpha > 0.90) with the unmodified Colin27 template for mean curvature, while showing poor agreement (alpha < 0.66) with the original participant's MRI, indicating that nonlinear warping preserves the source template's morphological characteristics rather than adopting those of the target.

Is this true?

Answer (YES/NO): YES